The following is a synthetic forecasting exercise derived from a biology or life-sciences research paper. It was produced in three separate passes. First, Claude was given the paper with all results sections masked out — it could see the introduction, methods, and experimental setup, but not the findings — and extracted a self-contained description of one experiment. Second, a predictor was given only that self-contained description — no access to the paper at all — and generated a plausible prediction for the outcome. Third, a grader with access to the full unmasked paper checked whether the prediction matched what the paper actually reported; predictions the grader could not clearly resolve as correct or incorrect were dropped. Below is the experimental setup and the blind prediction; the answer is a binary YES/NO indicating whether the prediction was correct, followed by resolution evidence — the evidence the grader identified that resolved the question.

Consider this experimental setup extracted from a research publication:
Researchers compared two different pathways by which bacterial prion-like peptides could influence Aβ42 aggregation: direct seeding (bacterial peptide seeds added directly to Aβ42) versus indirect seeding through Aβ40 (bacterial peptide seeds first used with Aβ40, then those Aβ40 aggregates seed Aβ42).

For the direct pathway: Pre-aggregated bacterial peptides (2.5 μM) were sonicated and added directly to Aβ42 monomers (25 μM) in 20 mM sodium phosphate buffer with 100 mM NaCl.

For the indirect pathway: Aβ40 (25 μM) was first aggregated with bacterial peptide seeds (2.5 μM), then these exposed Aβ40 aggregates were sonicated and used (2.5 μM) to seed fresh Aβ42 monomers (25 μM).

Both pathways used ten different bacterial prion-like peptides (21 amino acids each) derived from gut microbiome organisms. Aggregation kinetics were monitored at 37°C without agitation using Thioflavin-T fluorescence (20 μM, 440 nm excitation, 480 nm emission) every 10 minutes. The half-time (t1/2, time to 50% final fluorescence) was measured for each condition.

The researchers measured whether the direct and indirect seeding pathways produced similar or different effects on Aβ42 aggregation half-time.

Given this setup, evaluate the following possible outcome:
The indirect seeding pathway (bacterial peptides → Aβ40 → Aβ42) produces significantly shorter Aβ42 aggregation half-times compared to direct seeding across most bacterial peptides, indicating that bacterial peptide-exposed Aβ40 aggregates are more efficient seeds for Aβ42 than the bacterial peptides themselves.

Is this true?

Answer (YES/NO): NO